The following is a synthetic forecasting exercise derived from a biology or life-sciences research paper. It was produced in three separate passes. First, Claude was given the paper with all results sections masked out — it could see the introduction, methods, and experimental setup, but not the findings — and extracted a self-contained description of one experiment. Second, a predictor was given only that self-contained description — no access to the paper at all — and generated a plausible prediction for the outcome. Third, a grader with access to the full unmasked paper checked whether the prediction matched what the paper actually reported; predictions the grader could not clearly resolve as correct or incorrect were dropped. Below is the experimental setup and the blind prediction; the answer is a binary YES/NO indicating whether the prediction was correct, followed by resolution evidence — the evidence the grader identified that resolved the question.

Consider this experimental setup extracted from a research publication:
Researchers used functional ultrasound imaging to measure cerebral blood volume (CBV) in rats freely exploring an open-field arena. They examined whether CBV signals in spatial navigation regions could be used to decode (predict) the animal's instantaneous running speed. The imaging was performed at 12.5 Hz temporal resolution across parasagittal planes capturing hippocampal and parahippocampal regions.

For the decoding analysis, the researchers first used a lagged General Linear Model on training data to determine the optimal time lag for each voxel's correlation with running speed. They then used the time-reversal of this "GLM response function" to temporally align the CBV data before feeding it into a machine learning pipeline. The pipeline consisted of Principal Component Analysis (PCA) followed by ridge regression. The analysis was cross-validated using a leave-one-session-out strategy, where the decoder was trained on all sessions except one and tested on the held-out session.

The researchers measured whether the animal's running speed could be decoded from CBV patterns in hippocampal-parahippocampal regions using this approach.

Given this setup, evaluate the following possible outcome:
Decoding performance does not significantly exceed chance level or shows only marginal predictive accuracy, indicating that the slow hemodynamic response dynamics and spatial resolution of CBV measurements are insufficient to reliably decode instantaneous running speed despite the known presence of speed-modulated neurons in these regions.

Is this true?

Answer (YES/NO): NO